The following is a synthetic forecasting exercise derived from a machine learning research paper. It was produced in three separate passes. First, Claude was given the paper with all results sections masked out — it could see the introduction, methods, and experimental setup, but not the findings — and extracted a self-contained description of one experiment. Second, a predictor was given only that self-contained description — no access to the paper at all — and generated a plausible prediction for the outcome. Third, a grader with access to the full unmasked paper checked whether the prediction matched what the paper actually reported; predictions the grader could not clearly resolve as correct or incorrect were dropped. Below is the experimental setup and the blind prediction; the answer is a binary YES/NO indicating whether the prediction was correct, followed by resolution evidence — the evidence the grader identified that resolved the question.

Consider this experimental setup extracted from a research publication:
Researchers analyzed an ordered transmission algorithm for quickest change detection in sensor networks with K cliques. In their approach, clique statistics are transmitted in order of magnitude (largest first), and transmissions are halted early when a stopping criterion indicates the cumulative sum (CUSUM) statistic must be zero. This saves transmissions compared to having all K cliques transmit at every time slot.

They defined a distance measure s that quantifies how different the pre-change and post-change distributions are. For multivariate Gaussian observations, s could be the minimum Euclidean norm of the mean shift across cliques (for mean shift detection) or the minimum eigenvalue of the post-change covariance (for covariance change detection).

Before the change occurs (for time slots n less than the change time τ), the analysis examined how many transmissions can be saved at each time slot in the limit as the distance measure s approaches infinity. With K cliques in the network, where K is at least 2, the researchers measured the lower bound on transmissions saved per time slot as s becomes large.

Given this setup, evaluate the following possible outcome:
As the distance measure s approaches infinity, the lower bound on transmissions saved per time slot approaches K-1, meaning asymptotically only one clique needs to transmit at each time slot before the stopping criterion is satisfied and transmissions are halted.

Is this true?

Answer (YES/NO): NO